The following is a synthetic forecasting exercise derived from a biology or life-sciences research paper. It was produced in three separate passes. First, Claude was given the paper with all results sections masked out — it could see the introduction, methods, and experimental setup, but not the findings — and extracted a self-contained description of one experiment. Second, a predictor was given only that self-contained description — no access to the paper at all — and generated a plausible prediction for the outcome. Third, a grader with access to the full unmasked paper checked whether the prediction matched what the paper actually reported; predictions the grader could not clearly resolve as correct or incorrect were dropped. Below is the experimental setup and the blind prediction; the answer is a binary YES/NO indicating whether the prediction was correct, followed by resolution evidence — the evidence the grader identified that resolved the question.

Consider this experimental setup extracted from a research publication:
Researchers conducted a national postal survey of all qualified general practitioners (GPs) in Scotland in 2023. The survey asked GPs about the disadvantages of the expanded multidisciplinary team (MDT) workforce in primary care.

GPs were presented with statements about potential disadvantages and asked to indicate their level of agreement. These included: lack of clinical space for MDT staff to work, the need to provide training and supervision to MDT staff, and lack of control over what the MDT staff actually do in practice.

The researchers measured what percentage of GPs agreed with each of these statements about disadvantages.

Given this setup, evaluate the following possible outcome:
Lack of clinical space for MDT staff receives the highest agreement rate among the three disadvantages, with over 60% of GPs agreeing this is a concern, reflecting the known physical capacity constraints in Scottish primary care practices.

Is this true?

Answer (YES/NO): NO